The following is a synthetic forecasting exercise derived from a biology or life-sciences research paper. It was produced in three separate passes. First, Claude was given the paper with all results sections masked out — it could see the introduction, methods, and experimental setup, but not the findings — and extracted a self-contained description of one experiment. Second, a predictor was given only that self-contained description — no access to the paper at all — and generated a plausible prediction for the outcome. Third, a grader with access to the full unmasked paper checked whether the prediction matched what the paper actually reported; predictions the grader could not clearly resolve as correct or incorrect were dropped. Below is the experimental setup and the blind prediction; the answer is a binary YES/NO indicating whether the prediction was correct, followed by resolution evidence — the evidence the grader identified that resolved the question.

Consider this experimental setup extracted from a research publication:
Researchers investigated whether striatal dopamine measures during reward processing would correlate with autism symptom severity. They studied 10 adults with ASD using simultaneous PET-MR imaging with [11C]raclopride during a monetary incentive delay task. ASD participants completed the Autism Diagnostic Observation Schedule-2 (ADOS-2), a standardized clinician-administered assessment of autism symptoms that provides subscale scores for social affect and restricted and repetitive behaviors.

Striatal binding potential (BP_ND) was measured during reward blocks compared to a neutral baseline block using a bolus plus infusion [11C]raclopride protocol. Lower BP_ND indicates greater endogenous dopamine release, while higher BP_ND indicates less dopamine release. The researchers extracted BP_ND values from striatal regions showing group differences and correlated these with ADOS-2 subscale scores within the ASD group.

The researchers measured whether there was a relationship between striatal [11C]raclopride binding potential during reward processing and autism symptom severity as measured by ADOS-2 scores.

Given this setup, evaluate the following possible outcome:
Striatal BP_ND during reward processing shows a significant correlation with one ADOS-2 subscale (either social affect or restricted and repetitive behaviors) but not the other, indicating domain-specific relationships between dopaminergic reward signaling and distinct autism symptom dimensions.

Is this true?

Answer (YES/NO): NO